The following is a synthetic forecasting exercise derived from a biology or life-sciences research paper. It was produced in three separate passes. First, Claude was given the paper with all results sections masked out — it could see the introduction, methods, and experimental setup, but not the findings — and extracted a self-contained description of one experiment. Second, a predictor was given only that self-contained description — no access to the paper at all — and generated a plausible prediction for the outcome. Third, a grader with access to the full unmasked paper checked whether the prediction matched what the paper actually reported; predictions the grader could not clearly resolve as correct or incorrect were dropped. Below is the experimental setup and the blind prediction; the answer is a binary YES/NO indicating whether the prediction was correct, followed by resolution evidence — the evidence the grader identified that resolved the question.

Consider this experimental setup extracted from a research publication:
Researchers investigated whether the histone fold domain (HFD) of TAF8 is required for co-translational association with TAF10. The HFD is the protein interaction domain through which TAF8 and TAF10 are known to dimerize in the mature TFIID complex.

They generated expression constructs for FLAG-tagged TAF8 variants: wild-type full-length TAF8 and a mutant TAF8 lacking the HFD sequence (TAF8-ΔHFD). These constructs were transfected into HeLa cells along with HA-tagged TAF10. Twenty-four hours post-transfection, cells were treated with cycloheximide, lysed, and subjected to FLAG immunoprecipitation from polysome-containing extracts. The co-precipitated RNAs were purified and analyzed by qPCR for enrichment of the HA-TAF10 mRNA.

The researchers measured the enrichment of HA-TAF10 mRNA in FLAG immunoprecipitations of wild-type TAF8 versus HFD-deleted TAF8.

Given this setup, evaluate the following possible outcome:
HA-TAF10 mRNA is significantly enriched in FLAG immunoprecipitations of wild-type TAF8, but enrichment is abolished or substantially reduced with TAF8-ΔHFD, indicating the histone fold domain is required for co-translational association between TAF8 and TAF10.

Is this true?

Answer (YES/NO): NO